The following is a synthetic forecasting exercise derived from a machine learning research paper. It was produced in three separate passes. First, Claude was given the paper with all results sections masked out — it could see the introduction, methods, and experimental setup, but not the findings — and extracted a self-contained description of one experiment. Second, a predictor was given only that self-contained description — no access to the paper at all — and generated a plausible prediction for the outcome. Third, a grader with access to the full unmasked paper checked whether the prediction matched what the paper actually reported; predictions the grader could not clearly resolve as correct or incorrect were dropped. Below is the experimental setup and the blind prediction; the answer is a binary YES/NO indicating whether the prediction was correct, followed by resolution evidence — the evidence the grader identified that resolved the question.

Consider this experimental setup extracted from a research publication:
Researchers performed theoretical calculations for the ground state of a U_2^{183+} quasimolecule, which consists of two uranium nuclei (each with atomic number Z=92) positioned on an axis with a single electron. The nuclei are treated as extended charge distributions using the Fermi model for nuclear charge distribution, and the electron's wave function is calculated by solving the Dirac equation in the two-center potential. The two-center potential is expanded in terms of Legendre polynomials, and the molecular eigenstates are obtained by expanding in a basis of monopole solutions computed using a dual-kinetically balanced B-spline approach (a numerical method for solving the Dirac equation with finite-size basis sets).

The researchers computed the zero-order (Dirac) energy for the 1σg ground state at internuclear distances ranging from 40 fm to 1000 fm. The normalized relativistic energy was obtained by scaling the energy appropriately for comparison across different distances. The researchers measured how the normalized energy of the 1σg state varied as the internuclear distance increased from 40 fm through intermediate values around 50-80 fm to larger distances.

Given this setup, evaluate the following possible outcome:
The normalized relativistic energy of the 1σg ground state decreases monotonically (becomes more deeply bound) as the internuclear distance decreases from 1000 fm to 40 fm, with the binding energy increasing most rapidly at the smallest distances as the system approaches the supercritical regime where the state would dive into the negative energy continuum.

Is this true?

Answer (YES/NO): NO